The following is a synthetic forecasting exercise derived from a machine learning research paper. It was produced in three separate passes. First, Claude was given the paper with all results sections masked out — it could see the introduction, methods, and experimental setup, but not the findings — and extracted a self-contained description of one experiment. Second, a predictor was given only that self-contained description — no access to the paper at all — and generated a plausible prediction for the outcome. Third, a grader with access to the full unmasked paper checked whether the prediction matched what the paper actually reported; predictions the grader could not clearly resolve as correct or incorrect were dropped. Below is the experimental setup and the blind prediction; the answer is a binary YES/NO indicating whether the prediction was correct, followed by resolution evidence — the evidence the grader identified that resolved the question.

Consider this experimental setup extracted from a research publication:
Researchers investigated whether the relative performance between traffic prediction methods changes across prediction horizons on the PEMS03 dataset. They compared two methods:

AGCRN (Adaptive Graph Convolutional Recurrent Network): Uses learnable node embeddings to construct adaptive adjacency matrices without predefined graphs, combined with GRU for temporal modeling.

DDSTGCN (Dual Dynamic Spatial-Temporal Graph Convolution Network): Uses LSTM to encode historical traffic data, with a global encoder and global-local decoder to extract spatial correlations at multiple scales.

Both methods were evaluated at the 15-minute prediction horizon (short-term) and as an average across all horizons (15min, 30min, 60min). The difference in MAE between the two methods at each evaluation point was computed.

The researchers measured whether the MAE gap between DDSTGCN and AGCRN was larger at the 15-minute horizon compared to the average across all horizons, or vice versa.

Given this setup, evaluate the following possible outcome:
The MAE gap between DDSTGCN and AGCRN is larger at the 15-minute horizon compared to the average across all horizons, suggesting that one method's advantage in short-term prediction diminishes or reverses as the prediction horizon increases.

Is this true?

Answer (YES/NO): YES